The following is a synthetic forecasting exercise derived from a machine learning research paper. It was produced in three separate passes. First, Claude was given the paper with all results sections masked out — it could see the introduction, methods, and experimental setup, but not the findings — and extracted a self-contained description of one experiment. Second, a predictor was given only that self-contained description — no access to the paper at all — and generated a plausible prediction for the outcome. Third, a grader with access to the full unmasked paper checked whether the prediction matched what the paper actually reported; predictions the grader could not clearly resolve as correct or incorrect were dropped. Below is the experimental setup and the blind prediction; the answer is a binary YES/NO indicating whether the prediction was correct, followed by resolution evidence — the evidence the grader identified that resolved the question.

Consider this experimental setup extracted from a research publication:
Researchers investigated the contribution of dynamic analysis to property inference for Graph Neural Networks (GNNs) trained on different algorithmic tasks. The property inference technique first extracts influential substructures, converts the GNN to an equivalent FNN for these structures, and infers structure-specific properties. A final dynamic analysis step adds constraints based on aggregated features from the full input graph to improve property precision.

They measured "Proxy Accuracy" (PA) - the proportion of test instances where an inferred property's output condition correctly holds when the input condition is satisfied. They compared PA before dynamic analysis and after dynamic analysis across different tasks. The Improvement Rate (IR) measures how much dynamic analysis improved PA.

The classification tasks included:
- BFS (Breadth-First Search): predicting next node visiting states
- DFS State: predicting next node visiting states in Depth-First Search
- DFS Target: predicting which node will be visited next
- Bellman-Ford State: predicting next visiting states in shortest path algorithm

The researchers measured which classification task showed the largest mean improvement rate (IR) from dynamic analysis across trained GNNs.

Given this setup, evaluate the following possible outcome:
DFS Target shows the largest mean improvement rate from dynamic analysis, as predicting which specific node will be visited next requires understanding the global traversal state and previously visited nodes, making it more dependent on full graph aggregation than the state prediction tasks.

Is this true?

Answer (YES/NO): NO